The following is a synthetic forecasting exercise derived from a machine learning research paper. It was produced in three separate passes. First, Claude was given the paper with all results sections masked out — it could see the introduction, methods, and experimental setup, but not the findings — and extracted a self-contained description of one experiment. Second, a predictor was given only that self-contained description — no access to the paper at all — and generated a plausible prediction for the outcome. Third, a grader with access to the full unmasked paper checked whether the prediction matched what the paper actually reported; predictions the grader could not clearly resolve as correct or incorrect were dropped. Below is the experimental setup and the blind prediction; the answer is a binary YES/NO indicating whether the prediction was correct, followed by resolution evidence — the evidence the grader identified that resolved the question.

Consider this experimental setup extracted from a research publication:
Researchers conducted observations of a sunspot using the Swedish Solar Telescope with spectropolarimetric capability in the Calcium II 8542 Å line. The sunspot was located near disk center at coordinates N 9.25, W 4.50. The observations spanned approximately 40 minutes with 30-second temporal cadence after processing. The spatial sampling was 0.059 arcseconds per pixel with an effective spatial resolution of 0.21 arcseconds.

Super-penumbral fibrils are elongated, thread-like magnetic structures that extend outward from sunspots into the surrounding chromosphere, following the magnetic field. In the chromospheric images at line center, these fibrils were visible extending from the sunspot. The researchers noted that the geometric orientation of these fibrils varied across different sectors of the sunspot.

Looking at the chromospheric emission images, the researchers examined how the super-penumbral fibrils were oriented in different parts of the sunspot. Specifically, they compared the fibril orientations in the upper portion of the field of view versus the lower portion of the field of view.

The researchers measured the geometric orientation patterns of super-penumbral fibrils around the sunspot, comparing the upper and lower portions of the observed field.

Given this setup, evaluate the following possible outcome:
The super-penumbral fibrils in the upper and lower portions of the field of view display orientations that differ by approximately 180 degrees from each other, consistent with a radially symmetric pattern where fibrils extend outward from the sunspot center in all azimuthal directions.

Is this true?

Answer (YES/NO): NO